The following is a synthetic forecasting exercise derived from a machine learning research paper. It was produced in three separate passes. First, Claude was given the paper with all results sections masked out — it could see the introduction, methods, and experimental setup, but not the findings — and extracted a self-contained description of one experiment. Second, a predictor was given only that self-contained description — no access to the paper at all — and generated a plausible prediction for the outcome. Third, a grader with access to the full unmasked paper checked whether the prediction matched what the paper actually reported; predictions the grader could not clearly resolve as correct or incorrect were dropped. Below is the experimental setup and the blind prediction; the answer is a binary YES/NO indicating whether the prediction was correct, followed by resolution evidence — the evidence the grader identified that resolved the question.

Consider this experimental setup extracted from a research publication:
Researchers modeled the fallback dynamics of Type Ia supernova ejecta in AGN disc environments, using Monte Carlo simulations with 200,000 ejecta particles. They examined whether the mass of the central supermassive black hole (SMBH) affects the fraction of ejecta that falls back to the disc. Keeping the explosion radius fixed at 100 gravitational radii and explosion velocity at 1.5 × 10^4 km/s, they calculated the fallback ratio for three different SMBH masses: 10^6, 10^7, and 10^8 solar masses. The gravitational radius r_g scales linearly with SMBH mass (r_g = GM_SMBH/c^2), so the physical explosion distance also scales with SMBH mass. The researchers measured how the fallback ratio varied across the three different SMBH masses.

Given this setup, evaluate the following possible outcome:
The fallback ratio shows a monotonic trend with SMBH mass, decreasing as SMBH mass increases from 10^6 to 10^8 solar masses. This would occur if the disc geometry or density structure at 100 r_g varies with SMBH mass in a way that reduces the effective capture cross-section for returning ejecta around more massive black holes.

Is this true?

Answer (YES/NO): NO